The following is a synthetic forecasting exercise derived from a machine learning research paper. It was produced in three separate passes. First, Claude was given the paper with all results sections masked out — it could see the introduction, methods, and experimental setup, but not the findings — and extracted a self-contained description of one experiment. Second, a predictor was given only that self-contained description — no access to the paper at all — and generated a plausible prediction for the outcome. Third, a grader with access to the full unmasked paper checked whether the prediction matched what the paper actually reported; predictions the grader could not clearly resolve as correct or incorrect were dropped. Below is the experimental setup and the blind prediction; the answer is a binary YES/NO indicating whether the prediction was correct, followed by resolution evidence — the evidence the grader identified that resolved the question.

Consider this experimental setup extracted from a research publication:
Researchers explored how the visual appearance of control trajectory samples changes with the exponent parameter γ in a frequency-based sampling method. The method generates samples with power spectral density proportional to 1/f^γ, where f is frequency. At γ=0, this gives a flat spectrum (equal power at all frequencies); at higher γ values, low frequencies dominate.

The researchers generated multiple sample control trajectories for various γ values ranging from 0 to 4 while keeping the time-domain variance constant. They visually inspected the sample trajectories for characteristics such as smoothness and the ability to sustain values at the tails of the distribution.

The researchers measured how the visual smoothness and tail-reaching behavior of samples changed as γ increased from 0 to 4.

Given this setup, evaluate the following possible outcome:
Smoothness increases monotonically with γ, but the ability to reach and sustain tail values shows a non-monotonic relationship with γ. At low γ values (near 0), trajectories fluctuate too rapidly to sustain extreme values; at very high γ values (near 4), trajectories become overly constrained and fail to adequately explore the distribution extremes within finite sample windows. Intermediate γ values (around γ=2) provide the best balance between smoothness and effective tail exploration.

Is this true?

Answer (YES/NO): NO